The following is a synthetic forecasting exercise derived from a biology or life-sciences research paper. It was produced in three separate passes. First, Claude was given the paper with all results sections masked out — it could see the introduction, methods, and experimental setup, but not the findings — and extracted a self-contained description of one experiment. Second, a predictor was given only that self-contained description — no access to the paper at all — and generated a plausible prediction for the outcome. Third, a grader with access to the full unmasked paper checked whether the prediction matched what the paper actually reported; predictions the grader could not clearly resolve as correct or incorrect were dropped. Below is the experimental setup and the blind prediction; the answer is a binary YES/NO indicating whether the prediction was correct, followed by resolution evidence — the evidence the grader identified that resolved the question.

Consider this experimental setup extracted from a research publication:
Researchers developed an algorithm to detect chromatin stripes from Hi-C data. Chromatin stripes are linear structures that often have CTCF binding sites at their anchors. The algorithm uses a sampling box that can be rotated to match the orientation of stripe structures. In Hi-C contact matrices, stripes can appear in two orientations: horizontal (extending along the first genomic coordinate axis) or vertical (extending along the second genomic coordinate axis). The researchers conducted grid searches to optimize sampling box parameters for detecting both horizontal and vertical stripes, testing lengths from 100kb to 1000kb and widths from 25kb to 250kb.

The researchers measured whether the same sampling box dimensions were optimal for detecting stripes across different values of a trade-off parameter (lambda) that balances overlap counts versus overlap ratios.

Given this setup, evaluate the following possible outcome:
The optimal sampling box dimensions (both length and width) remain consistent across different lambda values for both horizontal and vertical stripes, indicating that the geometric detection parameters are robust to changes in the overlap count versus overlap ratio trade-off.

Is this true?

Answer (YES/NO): NO